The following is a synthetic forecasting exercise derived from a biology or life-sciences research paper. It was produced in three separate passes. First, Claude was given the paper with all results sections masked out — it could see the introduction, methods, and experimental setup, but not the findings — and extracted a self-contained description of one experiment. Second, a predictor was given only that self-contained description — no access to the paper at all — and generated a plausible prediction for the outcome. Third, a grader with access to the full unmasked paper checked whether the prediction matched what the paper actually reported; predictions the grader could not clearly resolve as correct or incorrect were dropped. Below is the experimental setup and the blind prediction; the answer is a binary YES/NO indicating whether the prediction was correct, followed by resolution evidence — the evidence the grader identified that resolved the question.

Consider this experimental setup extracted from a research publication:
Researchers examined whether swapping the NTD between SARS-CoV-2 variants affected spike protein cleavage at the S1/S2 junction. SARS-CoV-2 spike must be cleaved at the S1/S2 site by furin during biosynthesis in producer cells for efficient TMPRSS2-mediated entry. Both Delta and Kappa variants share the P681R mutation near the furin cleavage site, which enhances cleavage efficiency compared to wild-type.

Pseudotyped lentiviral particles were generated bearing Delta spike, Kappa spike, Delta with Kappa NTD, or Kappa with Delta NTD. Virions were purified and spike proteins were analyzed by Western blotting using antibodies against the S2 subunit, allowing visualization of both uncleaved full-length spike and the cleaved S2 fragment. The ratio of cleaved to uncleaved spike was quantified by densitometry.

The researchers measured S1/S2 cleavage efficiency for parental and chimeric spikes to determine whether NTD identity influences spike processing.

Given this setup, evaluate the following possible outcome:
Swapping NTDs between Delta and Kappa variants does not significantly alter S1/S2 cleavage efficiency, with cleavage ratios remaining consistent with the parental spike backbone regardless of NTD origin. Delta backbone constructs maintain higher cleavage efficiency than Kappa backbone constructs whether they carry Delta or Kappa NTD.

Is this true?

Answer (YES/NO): NO